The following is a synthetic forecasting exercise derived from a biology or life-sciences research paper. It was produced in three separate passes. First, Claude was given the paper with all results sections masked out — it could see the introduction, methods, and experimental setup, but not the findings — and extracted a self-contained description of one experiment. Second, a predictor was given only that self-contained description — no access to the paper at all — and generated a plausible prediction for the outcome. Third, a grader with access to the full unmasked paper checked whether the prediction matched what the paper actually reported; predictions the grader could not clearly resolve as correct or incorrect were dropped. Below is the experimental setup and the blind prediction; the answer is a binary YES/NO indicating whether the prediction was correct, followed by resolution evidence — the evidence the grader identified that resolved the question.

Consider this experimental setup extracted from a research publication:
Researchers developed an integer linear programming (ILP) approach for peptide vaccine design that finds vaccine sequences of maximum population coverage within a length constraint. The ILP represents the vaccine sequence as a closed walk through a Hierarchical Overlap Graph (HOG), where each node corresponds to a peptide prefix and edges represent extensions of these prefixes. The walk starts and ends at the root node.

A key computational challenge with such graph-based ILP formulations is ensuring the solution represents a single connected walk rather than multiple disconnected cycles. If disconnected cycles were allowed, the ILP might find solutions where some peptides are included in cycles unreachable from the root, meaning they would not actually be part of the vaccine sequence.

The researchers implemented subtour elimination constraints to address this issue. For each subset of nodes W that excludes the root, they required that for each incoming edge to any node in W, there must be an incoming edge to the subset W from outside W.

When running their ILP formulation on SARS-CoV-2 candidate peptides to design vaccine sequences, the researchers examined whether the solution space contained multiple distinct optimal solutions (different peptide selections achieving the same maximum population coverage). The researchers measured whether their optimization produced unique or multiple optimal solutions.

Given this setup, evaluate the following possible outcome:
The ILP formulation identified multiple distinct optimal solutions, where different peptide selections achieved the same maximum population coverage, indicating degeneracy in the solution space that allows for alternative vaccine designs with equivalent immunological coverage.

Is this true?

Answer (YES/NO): YES